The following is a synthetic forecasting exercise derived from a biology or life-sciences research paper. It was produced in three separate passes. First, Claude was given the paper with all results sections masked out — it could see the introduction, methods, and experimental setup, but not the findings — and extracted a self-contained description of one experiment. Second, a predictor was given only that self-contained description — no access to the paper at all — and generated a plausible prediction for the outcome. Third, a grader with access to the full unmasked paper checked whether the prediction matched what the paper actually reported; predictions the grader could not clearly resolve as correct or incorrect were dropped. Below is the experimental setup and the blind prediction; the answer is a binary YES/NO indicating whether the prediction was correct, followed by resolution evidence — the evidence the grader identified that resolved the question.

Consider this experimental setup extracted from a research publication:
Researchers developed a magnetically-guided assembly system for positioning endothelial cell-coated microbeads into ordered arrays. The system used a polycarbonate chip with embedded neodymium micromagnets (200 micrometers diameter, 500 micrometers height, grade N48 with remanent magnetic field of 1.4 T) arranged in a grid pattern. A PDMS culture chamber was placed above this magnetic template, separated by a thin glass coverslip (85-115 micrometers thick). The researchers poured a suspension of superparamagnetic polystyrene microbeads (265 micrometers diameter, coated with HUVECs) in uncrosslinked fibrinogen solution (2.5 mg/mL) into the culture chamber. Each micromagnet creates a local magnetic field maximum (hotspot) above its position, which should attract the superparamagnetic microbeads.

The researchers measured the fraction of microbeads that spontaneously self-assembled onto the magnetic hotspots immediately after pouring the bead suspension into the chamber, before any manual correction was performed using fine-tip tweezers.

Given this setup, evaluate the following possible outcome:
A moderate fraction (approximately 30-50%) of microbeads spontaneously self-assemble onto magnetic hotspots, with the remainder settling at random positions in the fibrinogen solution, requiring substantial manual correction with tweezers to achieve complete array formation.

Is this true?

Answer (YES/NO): NO